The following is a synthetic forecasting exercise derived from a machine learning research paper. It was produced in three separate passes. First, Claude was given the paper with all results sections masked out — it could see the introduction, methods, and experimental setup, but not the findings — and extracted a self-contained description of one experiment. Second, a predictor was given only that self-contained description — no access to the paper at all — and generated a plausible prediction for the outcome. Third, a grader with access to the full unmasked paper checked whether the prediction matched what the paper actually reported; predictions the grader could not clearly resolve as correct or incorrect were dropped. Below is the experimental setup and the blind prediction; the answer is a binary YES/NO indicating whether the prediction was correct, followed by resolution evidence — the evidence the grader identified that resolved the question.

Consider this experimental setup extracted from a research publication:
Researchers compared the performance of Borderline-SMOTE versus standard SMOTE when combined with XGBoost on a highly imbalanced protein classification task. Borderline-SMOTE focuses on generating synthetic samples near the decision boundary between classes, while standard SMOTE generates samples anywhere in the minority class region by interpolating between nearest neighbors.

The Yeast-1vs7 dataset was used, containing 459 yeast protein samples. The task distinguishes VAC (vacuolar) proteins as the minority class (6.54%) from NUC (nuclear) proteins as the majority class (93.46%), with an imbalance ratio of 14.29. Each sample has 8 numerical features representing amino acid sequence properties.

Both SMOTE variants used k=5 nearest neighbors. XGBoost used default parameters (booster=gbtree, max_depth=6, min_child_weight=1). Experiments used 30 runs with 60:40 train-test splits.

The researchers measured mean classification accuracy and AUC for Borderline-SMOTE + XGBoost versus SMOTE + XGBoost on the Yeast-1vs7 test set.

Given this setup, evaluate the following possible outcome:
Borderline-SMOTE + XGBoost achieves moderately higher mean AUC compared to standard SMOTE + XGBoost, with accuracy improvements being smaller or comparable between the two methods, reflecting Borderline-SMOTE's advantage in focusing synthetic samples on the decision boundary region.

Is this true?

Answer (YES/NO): NO